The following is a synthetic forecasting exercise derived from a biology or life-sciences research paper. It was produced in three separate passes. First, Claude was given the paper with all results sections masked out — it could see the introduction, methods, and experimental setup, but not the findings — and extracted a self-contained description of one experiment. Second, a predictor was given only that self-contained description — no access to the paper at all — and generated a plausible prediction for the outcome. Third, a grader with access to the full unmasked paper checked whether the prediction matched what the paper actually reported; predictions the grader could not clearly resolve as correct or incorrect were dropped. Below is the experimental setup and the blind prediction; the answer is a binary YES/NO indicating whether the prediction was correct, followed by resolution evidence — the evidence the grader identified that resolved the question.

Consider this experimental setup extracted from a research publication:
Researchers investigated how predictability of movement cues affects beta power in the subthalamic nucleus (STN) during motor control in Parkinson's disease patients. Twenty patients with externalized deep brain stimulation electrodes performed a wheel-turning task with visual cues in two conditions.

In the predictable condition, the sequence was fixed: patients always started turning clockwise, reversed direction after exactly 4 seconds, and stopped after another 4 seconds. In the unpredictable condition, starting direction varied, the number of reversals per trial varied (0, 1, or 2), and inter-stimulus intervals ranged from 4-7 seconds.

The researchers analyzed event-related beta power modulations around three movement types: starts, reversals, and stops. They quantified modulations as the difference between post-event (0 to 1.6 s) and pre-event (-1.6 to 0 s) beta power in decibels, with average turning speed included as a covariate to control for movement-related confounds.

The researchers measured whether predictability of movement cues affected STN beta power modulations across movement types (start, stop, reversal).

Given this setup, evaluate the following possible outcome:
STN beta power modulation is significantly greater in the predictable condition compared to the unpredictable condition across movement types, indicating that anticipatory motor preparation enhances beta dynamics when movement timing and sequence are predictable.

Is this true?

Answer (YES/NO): NO